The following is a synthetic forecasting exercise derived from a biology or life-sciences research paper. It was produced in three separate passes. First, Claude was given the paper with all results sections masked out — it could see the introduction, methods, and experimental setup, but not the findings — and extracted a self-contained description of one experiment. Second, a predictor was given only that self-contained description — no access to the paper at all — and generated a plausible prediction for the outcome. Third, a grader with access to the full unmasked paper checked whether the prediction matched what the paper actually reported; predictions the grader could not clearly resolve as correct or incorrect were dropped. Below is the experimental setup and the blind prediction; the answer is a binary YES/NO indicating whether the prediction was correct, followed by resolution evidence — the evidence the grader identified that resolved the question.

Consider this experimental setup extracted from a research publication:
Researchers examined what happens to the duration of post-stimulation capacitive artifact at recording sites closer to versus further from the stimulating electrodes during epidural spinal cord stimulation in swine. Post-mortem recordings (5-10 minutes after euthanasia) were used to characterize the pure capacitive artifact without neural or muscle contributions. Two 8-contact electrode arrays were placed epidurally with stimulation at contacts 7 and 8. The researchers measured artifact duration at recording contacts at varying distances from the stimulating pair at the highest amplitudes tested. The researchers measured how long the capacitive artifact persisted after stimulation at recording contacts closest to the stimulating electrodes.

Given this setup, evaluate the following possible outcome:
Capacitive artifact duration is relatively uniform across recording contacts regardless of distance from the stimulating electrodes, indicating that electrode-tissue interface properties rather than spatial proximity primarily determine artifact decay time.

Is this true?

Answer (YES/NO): NO